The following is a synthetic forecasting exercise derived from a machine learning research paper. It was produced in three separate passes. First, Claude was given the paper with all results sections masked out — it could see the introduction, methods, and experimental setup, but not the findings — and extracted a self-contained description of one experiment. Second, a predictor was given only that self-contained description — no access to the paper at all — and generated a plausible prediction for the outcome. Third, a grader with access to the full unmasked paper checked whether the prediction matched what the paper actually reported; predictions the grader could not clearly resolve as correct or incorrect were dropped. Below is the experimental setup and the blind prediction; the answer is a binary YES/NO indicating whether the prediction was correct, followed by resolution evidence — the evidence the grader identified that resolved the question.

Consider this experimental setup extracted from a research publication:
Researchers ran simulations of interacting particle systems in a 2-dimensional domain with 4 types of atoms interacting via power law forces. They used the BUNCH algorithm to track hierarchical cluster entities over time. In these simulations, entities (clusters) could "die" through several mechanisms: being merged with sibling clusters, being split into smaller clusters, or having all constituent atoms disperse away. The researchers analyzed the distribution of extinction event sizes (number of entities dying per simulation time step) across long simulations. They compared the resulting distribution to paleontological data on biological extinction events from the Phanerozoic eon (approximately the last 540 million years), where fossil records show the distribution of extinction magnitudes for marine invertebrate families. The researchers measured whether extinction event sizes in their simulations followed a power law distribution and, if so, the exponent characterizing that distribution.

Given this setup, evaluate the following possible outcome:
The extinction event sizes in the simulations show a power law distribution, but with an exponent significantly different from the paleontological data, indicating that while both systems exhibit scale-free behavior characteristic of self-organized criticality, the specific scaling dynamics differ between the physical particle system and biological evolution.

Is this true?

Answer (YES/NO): NO